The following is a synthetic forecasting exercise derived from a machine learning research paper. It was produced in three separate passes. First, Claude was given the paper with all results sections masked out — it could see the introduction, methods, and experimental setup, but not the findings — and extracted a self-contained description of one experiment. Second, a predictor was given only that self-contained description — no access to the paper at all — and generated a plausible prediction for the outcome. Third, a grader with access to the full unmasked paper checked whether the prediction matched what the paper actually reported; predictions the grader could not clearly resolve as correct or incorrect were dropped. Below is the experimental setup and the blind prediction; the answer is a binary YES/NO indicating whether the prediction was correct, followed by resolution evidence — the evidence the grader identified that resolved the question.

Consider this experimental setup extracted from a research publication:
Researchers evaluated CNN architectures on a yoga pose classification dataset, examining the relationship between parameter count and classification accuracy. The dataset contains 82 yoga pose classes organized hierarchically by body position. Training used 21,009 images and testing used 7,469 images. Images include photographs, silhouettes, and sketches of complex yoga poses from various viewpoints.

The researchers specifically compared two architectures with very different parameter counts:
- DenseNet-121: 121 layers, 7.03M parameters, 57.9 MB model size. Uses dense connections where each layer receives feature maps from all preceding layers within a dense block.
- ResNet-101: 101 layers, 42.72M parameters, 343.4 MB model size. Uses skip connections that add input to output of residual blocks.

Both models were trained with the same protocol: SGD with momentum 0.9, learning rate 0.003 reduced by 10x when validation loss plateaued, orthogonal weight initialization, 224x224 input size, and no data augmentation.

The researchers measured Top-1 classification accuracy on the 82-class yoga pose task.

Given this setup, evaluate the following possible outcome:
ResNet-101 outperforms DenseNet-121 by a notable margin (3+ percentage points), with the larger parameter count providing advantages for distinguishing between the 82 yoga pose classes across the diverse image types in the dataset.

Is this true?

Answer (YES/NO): NO